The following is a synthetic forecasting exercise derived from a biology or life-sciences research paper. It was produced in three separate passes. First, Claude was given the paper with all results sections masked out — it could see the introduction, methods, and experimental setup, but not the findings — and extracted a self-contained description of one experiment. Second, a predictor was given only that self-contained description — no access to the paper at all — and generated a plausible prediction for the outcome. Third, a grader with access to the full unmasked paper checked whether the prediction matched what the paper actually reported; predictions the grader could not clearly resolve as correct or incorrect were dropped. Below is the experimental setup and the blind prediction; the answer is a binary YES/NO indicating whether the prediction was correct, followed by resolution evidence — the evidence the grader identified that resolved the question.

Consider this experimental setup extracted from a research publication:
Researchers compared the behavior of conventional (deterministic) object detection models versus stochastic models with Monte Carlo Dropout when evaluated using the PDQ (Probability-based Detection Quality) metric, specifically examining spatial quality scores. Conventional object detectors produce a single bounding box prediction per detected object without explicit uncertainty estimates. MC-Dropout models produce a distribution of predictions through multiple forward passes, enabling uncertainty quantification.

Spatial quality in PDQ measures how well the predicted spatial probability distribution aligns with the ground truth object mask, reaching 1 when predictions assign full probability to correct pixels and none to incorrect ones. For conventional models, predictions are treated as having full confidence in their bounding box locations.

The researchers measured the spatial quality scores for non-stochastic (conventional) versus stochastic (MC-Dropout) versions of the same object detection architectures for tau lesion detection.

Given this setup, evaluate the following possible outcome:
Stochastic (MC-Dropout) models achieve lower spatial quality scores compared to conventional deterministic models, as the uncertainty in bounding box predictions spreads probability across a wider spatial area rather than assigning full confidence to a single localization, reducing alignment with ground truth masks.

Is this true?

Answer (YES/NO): NO